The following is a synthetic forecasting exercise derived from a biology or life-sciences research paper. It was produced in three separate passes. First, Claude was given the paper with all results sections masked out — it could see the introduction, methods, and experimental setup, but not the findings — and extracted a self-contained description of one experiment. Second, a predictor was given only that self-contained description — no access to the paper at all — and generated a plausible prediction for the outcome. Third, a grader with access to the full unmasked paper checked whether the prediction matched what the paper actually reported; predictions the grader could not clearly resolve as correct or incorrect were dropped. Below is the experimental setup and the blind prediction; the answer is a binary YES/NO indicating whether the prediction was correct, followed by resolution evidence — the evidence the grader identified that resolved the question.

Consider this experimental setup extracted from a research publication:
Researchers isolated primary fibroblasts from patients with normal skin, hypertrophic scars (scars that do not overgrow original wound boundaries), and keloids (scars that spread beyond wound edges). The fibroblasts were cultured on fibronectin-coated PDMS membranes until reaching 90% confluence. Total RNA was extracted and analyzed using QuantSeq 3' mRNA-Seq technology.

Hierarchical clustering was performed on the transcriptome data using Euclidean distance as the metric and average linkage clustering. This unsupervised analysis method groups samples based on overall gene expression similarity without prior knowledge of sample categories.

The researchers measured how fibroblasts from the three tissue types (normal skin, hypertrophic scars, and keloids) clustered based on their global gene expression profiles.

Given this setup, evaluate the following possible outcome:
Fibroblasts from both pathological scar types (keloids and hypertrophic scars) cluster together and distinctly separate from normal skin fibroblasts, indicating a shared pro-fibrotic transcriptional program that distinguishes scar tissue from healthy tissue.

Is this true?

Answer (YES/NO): NO